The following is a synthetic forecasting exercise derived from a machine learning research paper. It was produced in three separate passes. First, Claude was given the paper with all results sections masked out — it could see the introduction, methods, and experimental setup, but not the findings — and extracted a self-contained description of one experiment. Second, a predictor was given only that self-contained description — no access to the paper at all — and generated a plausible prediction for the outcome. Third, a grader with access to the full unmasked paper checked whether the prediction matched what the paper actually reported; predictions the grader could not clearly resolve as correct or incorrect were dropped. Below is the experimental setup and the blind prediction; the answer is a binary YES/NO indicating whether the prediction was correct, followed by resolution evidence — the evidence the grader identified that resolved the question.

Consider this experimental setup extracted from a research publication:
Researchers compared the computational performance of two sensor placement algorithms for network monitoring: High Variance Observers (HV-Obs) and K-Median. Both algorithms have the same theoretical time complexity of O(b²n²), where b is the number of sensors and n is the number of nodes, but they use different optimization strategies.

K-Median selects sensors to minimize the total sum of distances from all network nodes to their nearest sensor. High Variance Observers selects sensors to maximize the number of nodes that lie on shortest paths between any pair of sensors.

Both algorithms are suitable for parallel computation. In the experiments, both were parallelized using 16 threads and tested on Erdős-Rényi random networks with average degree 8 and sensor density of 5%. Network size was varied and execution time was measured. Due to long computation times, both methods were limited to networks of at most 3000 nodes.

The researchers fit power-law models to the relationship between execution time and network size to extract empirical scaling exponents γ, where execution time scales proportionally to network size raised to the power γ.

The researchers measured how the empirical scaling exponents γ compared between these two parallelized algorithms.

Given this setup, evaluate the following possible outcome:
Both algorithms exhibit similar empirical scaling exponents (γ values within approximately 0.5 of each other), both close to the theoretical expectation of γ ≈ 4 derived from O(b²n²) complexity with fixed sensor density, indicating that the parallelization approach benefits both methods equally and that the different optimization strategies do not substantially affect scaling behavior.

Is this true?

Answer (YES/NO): YES